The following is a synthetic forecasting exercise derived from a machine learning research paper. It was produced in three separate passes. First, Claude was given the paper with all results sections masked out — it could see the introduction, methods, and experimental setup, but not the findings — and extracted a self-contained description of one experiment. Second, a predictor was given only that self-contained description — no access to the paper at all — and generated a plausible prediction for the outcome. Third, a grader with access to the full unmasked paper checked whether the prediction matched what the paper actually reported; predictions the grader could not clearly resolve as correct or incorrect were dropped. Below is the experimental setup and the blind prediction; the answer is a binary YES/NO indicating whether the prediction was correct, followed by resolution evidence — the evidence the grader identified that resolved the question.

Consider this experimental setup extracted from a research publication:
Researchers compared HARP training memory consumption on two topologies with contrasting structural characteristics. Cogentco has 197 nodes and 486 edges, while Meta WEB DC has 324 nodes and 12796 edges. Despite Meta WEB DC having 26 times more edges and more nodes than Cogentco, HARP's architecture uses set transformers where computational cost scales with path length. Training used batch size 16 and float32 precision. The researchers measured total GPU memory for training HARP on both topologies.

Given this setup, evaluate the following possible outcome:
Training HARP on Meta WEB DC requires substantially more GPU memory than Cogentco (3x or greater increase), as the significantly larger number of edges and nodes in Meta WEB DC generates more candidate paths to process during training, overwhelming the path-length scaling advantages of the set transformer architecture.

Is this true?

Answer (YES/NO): NO